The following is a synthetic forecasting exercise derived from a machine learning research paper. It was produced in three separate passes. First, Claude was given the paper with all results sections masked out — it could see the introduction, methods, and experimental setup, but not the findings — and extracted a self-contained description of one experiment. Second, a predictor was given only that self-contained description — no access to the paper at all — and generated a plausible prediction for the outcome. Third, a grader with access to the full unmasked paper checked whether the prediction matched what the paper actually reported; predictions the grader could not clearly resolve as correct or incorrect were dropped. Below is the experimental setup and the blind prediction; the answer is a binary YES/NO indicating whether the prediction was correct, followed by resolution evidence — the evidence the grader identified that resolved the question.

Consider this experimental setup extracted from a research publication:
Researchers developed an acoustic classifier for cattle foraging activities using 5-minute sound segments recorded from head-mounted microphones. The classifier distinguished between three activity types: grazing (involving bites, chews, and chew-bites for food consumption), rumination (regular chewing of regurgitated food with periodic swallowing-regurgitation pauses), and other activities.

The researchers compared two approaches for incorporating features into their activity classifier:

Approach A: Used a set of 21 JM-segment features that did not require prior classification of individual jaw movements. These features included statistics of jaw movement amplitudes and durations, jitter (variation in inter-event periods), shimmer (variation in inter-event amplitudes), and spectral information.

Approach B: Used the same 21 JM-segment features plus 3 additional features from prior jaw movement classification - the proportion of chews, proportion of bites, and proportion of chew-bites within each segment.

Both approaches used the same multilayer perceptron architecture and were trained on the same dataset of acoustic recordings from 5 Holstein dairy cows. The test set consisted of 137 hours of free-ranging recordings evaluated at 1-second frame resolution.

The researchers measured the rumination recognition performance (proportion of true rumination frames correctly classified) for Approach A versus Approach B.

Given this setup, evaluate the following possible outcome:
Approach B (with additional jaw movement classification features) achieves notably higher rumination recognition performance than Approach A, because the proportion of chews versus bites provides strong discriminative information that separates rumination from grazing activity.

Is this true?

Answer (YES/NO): NO